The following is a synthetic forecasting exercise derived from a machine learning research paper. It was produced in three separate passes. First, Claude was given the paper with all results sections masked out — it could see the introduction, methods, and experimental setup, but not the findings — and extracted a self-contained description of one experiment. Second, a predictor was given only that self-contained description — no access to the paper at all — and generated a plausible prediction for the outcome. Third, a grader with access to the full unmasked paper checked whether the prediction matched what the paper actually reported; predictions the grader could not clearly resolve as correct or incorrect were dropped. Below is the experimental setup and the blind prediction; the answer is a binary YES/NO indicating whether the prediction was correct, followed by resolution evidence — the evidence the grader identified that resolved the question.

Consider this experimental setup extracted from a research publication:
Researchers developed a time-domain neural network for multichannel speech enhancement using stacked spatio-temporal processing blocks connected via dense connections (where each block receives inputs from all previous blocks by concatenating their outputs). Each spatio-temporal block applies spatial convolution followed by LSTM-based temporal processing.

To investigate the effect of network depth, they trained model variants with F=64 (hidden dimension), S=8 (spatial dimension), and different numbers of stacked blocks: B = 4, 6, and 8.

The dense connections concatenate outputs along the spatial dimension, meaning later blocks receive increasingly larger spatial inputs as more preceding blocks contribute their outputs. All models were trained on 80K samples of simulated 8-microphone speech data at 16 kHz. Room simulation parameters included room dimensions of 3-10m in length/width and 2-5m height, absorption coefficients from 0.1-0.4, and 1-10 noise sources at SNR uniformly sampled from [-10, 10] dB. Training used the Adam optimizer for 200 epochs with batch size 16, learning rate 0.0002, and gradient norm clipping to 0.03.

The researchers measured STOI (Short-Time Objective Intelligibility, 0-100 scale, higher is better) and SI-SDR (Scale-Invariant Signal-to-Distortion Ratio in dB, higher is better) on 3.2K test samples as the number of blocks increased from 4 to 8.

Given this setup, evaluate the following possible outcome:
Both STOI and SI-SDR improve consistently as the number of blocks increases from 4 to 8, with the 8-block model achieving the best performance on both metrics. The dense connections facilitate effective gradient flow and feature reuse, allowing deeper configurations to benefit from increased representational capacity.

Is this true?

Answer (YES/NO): YES